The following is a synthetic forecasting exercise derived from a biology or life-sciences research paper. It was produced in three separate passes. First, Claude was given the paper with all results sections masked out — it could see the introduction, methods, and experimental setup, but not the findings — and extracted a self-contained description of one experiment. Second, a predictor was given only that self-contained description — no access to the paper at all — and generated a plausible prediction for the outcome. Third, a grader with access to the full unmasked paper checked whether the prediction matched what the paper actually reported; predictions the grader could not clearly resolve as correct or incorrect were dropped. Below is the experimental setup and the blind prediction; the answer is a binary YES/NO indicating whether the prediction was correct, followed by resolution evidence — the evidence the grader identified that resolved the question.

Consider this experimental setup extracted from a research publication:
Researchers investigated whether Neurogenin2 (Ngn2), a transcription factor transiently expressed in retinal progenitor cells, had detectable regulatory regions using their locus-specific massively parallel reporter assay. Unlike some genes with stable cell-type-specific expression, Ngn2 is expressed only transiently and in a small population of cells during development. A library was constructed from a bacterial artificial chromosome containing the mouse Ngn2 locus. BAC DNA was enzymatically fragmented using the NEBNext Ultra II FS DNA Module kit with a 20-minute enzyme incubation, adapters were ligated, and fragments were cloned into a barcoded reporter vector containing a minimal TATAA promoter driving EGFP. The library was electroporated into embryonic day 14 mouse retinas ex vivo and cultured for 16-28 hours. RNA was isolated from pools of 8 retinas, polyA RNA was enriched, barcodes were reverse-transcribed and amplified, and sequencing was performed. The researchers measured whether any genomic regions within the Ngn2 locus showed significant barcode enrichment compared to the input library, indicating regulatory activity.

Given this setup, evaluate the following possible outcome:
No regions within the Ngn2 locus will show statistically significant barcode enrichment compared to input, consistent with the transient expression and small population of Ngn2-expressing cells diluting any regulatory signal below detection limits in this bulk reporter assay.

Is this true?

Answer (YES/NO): NO